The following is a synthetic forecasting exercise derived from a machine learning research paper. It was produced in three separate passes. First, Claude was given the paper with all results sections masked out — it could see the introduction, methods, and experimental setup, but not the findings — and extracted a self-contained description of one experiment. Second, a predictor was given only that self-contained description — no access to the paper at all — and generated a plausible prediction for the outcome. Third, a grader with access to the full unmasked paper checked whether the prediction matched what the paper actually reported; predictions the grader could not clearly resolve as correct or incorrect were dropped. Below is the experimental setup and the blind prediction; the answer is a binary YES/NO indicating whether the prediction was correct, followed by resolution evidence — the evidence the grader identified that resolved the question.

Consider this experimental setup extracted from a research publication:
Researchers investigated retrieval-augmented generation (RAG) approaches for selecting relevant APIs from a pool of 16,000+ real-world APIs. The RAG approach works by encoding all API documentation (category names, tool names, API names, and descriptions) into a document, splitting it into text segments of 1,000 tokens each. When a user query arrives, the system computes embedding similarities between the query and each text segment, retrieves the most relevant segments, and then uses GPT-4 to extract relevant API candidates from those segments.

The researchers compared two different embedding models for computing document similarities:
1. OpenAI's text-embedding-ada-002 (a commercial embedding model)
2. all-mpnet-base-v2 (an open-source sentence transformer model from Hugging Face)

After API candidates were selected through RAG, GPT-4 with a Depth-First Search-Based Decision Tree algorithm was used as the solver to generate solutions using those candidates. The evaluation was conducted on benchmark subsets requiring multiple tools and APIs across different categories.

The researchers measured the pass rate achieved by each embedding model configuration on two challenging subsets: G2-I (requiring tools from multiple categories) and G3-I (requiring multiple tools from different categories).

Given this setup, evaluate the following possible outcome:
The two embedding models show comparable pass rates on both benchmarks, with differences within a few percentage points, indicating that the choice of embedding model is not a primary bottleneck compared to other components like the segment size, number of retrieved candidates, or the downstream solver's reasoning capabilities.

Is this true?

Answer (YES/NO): YES